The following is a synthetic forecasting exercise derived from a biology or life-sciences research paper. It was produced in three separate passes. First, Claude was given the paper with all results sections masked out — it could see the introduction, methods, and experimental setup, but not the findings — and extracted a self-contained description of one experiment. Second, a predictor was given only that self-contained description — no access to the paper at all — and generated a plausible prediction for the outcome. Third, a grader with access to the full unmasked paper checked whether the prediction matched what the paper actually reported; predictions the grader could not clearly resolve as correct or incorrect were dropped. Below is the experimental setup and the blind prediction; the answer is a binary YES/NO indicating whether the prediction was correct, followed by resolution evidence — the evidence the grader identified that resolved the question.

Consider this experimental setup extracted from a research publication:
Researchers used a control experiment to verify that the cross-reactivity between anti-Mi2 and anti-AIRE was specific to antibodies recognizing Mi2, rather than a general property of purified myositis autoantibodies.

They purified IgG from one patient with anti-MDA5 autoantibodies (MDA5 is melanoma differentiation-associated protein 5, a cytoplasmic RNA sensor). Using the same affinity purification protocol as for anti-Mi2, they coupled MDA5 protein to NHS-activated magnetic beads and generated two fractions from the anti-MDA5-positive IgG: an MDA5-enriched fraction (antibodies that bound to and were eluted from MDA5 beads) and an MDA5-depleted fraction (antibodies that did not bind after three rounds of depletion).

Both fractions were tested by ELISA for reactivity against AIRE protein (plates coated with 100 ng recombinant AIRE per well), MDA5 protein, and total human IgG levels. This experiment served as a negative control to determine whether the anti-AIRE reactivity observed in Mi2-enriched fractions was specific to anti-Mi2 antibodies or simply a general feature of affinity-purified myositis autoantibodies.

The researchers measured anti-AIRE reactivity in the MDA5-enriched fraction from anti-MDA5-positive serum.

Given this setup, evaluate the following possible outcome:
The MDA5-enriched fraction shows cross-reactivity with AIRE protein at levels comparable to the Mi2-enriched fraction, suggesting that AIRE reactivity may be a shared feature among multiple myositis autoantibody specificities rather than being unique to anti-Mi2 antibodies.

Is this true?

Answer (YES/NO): NO